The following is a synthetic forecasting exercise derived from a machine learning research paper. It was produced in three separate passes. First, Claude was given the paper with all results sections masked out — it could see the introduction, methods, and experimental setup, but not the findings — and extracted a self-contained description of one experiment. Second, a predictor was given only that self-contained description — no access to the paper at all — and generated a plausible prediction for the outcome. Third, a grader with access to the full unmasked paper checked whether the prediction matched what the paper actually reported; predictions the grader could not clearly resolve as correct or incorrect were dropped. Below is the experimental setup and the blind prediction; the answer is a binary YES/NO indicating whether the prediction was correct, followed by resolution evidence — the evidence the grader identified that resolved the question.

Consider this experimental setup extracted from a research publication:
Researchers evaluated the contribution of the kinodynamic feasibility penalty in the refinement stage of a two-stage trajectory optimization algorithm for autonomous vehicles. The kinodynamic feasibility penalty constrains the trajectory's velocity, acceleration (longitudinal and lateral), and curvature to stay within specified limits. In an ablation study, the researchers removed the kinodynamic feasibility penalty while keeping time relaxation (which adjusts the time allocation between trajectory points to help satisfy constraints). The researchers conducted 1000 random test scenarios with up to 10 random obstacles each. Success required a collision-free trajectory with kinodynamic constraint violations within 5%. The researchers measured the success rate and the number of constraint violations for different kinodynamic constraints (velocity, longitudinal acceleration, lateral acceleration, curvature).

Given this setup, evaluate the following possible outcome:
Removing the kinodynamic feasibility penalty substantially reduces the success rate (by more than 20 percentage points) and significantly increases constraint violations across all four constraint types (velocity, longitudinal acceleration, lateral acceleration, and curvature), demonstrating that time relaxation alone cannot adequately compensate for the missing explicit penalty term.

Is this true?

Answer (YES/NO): NO